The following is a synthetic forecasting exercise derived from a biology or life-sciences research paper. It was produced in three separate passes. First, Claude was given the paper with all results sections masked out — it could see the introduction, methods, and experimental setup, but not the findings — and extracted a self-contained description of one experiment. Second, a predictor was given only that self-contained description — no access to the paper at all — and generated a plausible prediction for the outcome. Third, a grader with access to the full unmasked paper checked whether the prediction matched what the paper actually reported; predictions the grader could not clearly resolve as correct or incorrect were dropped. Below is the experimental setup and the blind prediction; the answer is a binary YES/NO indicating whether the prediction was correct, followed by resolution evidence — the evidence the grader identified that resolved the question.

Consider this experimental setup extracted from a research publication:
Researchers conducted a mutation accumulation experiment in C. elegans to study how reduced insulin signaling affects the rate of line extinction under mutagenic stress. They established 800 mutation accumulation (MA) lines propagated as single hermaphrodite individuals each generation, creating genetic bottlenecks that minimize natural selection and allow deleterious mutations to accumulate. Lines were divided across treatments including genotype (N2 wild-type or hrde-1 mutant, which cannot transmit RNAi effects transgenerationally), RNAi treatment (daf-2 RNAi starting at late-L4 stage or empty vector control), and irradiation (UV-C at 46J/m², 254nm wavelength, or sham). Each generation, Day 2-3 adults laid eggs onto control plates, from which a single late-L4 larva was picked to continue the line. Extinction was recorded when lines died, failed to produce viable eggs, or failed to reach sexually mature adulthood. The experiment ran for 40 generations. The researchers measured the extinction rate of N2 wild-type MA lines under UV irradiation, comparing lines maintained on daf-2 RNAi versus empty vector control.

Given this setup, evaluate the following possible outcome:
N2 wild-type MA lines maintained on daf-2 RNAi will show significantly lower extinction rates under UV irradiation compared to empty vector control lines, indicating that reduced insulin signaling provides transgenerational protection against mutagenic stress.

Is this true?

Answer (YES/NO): YES